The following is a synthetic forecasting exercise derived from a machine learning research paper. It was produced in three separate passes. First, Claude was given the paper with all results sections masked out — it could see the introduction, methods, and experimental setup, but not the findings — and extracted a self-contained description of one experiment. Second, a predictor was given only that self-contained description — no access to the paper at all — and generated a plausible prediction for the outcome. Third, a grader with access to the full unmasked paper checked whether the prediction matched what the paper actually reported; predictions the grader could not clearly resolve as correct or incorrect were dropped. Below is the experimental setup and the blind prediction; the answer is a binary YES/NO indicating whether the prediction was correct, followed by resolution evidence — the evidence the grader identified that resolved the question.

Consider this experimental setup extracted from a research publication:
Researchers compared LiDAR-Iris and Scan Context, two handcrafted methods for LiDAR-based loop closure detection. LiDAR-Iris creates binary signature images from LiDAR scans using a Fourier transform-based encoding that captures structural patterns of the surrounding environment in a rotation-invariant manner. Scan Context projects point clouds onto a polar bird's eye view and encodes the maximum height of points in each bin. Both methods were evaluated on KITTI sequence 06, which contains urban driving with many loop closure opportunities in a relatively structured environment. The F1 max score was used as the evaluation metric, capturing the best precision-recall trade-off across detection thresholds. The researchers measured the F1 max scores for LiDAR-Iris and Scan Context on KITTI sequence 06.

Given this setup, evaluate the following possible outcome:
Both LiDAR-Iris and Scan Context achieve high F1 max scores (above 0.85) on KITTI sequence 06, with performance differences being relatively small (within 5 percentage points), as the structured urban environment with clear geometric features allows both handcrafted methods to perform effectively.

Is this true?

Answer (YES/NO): NO